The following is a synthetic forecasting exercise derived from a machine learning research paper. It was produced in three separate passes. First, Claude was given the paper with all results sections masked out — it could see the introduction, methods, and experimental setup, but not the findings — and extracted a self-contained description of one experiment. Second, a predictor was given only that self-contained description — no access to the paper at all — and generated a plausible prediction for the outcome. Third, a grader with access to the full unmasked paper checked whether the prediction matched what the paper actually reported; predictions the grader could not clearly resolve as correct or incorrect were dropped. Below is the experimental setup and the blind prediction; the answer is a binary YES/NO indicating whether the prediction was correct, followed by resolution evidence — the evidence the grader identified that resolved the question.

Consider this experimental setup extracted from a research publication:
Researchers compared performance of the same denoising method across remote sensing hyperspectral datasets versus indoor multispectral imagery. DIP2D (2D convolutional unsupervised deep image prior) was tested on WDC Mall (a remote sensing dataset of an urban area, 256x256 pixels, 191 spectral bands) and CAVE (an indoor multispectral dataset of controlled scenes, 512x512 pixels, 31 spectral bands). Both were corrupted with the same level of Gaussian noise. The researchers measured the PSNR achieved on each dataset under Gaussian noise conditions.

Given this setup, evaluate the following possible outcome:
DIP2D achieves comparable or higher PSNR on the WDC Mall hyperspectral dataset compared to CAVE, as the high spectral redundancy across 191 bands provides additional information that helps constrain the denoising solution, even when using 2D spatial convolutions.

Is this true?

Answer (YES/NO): YES